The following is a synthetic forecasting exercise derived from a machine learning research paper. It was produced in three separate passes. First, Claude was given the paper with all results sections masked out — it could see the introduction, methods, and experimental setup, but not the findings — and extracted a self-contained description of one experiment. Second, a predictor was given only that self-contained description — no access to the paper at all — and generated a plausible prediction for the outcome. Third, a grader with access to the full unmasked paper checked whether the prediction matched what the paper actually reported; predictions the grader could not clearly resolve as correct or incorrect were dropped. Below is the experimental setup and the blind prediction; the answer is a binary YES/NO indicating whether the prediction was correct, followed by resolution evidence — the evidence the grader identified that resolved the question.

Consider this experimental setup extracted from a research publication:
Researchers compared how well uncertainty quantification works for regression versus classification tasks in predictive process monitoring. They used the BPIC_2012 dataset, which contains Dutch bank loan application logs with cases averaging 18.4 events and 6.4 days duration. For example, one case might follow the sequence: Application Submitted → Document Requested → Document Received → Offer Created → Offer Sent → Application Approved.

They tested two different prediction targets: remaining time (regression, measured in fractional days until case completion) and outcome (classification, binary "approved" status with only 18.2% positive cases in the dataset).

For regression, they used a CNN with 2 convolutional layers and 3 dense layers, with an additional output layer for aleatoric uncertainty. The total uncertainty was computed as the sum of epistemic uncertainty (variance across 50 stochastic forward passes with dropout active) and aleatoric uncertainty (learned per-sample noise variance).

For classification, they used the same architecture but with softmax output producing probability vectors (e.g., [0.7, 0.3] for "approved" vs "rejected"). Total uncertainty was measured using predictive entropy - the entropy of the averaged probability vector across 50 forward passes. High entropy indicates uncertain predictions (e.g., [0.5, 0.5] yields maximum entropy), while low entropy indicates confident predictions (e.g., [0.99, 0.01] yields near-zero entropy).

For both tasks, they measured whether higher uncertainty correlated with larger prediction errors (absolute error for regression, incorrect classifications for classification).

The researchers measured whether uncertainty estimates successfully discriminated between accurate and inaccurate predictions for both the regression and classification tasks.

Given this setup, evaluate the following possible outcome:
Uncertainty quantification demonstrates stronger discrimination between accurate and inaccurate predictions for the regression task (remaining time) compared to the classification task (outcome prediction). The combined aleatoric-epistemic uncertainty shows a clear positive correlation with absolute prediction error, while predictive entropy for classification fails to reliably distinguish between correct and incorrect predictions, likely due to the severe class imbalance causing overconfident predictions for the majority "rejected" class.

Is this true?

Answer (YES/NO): NO